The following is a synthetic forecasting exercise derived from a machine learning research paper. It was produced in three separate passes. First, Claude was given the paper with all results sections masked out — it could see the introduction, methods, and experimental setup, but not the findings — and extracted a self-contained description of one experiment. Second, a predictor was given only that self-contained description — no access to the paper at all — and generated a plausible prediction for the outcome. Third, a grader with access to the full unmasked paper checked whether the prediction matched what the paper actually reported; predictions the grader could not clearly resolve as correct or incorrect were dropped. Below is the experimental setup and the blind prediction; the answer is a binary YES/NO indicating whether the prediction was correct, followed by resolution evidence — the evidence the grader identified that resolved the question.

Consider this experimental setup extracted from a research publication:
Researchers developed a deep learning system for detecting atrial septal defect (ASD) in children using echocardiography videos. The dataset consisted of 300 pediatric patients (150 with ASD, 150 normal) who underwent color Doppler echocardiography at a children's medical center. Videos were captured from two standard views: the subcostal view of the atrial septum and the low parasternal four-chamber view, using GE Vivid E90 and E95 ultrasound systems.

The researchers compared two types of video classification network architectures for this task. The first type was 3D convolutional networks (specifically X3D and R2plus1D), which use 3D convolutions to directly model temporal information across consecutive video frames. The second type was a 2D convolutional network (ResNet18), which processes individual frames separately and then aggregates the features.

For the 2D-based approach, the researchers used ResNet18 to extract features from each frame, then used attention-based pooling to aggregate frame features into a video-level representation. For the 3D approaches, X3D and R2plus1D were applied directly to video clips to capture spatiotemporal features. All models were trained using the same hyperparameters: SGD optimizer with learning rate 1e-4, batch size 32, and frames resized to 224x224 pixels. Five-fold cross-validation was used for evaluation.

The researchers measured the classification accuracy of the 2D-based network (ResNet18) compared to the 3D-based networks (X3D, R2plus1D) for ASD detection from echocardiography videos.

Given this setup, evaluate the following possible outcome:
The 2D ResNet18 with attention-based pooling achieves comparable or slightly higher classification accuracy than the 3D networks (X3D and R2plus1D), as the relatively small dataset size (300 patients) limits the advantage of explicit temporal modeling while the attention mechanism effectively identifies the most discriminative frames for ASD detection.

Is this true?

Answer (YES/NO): NO